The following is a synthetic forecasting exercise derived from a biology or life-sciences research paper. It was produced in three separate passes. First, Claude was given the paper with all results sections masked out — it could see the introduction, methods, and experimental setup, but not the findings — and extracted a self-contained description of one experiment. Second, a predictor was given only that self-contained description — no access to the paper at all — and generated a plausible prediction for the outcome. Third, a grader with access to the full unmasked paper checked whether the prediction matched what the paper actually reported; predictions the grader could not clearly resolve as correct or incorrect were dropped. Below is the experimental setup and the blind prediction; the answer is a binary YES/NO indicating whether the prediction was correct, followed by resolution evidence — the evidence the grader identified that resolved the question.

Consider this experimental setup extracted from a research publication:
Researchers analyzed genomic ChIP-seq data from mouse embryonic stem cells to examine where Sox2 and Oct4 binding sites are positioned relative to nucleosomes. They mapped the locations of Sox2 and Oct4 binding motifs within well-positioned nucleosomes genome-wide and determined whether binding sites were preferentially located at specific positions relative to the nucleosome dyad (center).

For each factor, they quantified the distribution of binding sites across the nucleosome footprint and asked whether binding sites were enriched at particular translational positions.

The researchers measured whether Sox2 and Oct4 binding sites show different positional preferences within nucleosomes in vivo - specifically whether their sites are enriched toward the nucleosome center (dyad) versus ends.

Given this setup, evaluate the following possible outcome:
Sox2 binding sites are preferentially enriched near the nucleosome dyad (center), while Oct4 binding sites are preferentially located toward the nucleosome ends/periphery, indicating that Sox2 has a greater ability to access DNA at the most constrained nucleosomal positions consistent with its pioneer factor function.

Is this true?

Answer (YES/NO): NO